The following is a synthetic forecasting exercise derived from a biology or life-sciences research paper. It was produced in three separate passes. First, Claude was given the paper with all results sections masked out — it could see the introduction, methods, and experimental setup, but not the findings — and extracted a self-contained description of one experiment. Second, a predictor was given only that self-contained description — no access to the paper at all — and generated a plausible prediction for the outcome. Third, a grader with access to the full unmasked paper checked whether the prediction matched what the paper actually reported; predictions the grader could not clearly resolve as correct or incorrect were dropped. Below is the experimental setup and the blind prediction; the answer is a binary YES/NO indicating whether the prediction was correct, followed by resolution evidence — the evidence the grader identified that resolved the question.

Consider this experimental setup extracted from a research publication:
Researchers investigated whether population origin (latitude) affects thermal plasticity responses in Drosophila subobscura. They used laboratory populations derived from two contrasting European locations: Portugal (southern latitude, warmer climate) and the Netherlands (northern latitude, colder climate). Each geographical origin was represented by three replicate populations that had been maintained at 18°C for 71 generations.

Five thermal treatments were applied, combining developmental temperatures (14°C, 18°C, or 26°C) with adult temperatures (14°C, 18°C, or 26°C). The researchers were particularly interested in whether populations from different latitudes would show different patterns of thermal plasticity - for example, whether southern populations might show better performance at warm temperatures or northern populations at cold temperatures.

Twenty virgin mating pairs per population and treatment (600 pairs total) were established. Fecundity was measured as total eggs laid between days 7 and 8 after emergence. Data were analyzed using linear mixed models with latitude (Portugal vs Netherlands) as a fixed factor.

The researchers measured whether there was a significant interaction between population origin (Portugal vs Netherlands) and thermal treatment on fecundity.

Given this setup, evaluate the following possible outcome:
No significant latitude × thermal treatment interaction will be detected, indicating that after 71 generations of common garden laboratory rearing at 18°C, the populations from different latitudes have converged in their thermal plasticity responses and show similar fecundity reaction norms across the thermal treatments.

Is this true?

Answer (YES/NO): YES